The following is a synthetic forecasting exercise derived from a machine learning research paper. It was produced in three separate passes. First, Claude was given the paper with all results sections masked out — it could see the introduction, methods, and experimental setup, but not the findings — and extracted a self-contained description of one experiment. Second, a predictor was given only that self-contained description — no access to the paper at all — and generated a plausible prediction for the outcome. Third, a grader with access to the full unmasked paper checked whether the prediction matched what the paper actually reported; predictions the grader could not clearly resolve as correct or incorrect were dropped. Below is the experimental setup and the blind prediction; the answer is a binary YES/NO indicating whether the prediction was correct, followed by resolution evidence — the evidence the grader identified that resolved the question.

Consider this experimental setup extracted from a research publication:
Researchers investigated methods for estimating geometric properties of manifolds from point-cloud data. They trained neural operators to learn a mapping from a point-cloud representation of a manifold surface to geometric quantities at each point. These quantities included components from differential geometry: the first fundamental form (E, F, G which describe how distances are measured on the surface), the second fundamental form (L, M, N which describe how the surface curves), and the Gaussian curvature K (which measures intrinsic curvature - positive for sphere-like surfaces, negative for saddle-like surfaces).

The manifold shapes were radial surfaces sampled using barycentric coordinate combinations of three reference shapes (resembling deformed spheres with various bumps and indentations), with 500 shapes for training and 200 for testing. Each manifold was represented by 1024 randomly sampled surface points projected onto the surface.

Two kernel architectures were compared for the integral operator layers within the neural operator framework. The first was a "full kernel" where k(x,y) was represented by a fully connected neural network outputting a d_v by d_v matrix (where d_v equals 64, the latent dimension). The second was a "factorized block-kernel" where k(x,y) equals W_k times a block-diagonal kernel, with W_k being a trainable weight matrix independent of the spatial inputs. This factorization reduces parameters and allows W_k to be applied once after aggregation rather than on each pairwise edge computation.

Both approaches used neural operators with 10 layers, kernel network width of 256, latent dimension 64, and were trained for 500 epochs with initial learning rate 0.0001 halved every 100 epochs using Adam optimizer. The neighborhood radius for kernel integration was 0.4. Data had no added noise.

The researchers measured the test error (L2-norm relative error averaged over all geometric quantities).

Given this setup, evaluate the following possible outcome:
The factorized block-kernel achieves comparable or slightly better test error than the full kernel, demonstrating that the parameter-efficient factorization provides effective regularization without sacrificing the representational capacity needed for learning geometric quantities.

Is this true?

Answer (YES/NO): NO